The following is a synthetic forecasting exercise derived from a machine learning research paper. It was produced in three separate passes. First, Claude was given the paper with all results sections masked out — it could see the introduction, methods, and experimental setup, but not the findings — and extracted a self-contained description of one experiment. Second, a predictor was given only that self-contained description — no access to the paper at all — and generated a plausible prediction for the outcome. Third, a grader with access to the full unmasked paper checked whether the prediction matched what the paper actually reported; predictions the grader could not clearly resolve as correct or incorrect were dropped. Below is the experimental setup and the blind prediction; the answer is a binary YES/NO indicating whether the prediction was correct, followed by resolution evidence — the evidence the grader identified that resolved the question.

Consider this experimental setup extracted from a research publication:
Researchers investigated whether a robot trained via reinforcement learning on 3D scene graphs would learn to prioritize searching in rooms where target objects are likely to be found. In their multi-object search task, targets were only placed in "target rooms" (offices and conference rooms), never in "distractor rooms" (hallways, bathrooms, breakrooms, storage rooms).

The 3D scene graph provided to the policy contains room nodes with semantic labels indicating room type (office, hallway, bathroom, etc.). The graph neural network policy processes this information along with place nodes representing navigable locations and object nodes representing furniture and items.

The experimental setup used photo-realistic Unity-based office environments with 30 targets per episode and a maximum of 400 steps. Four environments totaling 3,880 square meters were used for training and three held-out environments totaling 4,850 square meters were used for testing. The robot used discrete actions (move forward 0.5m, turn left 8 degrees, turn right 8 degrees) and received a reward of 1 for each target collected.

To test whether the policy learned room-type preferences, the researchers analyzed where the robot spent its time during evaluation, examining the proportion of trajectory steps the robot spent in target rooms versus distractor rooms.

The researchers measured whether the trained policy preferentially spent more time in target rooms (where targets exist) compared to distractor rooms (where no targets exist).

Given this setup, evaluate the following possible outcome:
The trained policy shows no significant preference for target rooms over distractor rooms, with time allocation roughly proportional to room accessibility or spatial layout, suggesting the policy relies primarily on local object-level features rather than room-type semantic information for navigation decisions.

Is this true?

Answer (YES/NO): NO